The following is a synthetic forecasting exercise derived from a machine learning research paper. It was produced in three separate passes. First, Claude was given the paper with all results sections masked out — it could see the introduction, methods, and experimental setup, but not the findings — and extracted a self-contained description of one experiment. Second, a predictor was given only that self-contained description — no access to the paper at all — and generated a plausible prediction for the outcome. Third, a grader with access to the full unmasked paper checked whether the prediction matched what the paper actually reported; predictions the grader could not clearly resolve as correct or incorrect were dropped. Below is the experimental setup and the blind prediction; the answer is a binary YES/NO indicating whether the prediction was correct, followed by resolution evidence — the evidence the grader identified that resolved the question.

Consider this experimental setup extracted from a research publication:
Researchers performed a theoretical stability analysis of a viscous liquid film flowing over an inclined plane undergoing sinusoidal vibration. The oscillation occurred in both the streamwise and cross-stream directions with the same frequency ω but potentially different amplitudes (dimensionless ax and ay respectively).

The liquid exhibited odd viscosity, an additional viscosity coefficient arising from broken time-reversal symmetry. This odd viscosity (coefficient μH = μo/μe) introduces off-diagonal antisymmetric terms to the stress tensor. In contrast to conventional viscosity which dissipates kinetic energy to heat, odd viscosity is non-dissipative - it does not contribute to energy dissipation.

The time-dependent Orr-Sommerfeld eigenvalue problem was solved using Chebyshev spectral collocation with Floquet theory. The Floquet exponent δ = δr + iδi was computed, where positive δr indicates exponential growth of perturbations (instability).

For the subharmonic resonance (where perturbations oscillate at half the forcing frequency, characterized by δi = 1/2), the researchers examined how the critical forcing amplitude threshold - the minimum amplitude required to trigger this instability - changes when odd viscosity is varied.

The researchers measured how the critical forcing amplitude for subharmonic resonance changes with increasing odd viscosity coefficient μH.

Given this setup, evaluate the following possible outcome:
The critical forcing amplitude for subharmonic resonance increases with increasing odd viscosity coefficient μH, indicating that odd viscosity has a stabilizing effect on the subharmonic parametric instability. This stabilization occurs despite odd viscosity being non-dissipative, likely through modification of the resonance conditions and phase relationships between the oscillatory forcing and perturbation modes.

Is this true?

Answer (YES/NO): NO